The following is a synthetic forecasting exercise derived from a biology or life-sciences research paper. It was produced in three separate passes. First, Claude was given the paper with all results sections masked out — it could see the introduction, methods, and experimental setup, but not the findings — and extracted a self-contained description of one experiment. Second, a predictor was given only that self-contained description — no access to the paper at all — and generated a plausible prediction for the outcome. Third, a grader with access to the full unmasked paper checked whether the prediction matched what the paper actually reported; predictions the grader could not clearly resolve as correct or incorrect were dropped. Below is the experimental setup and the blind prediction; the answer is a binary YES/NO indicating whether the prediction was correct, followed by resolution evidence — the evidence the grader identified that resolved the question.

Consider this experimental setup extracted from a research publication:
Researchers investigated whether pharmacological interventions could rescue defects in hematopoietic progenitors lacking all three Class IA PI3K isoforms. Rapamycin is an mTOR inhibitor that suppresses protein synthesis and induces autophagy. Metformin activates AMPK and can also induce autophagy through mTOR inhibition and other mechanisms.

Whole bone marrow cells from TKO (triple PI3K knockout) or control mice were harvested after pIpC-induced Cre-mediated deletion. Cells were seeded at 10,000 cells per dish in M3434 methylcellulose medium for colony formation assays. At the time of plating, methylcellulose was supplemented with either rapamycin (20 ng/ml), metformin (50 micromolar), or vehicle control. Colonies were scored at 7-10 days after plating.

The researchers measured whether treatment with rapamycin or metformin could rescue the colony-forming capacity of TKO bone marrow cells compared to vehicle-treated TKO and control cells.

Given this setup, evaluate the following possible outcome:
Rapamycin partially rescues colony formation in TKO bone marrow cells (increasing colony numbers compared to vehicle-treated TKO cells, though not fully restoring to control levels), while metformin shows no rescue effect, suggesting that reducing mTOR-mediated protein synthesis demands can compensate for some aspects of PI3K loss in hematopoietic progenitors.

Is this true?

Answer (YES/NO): NO